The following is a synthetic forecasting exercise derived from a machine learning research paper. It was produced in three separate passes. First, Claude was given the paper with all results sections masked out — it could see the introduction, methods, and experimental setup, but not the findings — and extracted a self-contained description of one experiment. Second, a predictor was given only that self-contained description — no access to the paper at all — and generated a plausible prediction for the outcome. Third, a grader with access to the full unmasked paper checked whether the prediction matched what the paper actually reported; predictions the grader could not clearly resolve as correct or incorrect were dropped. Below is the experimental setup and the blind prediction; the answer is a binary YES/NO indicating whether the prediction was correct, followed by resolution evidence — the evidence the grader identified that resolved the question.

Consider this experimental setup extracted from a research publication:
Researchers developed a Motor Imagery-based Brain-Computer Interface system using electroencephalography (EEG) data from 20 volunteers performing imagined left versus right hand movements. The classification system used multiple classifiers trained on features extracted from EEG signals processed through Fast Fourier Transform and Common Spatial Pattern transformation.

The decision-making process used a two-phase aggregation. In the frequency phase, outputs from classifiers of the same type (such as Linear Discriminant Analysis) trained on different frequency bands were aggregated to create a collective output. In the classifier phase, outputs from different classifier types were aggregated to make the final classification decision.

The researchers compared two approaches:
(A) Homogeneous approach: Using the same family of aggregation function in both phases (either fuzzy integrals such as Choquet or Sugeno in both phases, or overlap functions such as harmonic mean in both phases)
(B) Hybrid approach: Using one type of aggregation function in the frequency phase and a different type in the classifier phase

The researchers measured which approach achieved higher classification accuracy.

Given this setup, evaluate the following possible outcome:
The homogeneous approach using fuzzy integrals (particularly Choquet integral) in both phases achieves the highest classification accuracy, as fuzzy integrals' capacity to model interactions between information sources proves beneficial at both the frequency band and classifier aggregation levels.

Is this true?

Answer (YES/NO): NO